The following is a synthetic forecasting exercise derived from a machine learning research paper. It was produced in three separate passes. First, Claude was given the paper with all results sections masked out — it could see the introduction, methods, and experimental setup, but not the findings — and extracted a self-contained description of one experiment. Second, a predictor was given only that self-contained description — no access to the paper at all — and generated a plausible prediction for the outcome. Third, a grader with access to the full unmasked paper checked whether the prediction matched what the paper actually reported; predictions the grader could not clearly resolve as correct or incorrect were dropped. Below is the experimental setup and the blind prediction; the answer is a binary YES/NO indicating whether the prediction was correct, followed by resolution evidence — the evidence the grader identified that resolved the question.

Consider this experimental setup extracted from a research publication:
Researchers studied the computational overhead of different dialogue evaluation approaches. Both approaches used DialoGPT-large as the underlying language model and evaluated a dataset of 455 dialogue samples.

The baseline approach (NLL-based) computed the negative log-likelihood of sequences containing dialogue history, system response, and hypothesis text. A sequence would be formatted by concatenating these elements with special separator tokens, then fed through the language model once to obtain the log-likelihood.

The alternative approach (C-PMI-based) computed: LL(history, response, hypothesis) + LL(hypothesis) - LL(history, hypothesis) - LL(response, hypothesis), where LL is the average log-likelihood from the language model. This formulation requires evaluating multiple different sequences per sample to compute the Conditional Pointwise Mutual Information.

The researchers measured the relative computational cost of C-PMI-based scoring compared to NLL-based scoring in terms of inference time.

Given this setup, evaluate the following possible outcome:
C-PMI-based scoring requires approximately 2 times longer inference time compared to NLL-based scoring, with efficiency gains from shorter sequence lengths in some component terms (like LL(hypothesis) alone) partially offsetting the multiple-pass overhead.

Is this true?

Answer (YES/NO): YES